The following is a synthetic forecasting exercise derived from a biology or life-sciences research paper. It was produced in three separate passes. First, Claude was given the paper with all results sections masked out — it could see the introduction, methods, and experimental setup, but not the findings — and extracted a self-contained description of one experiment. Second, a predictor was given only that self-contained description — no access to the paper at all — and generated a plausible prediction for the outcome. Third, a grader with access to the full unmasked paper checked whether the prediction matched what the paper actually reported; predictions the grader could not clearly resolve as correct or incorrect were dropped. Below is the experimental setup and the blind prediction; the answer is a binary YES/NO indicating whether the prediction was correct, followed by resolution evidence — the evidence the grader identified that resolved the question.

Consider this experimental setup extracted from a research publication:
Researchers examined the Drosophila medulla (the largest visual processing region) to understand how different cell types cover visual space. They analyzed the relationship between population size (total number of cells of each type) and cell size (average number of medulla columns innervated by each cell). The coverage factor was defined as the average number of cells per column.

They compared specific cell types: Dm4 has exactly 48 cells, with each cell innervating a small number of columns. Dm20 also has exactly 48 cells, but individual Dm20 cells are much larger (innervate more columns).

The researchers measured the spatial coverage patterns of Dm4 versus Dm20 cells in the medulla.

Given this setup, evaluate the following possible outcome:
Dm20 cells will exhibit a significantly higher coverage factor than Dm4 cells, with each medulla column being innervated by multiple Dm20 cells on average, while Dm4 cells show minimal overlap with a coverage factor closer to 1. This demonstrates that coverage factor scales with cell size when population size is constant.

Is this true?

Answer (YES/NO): YES